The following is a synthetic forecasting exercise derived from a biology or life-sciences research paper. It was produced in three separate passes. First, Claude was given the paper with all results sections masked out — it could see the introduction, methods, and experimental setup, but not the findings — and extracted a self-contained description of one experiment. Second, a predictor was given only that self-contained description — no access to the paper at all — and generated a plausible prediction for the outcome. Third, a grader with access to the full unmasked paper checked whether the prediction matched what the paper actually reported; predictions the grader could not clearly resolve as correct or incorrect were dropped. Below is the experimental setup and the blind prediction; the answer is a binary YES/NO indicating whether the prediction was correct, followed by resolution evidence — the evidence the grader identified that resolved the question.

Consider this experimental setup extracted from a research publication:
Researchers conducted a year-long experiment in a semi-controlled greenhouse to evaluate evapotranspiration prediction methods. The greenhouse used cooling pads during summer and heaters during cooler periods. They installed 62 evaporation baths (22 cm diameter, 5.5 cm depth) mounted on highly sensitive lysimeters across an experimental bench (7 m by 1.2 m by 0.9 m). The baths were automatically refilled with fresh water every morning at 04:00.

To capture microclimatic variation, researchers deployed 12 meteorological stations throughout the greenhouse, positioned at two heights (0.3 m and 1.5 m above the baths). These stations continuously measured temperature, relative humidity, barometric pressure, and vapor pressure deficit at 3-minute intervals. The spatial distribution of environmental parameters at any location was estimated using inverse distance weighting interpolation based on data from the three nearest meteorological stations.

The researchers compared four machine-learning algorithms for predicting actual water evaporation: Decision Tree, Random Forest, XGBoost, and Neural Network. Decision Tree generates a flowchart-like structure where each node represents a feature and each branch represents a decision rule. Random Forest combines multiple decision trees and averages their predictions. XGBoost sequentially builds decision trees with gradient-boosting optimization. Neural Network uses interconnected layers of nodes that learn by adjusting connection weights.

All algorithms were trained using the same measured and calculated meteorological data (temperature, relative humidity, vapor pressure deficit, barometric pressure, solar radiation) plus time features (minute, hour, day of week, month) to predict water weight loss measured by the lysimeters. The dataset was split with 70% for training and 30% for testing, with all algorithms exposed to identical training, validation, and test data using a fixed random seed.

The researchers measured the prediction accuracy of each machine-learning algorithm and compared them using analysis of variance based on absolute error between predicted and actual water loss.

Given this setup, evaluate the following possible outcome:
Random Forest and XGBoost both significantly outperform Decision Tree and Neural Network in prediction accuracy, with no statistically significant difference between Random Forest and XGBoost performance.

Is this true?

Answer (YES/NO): NO